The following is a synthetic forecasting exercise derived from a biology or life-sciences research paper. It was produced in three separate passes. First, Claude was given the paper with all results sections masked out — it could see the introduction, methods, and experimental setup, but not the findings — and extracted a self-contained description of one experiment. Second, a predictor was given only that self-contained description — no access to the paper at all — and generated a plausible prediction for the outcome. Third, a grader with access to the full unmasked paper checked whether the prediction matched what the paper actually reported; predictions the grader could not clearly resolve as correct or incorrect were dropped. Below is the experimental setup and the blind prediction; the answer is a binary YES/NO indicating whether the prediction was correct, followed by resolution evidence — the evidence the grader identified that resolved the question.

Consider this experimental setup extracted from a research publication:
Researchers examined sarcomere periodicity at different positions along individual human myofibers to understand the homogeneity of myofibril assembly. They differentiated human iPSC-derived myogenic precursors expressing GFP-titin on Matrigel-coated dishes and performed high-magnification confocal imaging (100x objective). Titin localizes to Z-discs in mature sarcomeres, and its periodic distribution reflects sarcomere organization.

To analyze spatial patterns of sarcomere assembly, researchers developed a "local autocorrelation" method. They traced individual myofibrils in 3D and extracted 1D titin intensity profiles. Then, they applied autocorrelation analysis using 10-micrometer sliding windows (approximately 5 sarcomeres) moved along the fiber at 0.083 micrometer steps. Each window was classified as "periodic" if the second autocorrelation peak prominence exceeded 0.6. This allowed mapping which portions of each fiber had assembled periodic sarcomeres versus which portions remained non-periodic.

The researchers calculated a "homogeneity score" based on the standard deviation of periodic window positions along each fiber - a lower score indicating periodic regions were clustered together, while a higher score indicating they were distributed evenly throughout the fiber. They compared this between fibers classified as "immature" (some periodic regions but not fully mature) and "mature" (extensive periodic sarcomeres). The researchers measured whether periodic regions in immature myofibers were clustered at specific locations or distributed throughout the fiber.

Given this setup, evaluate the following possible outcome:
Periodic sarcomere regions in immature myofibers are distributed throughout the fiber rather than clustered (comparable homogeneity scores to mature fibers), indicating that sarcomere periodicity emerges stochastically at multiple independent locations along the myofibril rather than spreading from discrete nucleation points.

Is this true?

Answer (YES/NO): YES